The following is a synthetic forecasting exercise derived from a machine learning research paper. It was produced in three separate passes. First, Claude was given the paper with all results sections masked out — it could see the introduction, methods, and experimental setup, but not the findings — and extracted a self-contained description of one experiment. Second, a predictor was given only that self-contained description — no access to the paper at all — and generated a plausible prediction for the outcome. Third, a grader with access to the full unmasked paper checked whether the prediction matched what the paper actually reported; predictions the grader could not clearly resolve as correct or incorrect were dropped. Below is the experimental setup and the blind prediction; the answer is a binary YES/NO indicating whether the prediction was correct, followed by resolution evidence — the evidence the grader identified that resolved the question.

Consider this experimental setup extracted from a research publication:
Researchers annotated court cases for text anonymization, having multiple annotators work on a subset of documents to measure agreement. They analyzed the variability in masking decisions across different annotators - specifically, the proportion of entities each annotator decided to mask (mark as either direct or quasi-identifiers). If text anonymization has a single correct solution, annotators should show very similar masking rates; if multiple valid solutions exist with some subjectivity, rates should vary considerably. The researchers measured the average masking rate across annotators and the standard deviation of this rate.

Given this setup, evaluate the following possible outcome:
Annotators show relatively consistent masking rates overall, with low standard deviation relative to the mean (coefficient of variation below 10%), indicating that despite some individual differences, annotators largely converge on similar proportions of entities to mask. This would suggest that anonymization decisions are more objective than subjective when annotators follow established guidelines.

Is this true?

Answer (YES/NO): NO